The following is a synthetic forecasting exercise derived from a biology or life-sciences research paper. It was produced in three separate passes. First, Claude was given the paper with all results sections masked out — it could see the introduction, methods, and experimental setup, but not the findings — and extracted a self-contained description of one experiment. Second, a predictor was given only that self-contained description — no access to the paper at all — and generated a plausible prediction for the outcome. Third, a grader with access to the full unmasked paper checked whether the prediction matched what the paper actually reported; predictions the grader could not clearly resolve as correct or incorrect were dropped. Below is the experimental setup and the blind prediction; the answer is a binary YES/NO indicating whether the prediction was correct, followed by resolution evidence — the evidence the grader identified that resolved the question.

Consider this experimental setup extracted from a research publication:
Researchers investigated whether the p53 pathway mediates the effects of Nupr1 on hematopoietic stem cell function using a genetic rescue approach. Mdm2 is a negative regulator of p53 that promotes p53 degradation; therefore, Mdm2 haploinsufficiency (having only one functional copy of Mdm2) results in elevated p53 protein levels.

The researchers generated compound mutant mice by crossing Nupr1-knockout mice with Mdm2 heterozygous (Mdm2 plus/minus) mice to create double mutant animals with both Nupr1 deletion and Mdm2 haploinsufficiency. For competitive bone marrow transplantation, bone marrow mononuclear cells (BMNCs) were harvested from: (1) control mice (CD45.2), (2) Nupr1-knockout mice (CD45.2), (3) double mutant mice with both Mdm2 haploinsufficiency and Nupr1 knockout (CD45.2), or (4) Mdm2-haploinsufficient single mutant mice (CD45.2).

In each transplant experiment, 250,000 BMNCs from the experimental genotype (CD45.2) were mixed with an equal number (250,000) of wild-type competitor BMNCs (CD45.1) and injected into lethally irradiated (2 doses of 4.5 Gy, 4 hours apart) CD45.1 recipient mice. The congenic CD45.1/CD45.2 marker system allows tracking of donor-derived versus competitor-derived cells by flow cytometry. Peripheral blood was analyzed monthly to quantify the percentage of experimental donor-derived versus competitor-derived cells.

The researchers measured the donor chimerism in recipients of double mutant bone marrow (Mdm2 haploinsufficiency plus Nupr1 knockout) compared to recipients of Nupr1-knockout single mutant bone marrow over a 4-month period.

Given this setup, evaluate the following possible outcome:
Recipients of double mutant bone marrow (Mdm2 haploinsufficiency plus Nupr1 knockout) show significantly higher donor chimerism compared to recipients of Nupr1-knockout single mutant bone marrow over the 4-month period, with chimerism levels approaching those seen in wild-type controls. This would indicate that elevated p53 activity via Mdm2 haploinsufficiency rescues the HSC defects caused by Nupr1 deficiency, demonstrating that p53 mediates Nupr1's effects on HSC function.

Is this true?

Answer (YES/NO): NO